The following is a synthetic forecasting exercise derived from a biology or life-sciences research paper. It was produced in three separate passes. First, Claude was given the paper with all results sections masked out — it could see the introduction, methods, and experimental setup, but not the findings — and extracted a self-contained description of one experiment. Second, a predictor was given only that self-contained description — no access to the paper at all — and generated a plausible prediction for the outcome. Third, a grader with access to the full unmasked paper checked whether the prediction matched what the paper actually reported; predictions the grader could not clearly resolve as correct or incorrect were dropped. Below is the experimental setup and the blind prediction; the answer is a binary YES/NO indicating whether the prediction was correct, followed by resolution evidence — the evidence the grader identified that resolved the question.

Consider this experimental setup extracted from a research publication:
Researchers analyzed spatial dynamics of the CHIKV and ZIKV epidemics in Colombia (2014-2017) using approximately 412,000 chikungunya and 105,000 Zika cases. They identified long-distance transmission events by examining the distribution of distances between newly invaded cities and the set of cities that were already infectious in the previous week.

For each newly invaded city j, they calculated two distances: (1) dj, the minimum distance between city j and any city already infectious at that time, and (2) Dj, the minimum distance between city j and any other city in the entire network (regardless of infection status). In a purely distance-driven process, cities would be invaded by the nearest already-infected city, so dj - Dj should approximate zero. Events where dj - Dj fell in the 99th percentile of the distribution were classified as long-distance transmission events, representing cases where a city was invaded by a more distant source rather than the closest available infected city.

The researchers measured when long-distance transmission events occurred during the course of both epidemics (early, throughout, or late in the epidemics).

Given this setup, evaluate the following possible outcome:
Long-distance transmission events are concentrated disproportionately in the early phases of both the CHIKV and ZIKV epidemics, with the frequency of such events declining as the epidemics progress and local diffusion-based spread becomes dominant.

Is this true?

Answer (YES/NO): YES